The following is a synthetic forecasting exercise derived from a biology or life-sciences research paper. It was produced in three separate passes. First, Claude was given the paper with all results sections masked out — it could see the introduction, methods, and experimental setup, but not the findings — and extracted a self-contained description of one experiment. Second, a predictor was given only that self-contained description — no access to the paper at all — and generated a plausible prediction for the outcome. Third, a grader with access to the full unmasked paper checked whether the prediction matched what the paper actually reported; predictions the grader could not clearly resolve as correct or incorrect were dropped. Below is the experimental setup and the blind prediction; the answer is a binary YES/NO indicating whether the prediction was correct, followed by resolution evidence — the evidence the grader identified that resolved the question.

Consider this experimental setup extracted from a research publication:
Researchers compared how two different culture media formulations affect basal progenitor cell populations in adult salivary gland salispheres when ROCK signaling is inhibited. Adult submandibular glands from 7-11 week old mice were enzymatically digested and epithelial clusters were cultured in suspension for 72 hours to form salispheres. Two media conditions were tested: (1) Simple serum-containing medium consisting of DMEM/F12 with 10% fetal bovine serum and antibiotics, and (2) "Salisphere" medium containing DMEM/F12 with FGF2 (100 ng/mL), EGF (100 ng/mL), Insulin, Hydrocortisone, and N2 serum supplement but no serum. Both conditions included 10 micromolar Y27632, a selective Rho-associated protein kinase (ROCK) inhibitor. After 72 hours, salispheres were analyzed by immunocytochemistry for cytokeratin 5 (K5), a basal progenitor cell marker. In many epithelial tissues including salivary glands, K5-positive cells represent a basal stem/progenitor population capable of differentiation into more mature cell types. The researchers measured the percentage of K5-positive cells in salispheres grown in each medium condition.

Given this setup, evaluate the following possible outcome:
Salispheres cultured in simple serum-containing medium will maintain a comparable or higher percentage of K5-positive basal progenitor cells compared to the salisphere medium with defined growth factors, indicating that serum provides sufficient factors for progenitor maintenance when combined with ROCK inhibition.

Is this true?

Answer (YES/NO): YES